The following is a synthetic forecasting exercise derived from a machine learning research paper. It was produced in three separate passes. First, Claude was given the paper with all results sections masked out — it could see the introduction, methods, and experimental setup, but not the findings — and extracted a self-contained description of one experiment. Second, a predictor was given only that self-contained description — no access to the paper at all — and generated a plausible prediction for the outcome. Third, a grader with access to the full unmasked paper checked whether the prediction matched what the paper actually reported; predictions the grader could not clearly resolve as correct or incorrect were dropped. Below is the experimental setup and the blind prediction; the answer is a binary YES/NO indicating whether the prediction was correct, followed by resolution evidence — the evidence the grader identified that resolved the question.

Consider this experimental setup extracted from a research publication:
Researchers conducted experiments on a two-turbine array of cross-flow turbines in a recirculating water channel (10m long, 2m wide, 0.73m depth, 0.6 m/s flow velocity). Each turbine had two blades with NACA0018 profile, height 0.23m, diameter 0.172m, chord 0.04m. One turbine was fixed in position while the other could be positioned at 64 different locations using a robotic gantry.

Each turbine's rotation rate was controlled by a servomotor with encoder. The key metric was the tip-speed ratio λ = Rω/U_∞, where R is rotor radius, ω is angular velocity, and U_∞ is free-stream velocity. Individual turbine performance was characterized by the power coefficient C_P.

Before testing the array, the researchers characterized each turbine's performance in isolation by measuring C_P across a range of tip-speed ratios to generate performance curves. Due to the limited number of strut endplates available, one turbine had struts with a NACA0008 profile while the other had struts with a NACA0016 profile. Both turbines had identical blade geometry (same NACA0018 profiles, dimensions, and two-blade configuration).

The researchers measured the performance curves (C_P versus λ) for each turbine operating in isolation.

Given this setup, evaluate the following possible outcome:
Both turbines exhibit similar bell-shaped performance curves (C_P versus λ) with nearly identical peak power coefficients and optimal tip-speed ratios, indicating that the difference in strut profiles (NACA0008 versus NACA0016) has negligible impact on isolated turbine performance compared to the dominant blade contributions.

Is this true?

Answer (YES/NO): NO